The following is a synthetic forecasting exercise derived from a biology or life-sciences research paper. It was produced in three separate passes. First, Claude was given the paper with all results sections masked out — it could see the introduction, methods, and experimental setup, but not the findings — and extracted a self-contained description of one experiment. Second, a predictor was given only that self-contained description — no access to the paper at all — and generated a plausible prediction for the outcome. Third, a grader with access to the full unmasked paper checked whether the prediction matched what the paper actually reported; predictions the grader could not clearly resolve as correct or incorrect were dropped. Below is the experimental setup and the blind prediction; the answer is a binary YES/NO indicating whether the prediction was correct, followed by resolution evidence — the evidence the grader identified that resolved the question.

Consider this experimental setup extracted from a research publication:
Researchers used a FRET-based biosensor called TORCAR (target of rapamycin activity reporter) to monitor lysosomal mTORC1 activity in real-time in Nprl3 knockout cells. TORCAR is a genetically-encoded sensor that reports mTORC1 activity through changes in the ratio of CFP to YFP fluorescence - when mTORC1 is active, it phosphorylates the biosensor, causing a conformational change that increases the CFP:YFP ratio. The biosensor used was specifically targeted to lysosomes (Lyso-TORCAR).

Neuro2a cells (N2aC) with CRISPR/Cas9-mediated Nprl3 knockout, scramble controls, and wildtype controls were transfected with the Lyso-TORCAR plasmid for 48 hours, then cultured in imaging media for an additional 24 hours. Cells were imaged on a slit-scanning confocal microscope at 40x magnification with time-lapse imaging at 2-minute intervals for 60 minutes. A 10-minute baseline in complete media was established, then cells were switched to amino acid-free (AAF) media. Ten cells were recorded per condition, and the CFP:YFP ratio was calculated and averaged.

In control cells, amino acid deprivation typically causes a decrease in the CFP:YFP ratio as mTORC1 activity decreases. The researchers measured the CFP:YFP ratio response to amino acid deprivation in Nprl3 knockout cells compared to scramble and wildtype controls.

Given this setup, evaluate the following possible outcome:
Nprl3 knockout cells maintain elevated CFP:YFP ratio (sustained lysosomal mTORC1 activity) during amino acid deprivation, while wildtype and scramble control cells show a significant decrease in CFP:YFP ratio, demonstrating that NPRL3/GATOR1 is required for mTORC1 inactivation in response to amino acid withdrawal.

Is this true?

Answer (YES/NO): YES